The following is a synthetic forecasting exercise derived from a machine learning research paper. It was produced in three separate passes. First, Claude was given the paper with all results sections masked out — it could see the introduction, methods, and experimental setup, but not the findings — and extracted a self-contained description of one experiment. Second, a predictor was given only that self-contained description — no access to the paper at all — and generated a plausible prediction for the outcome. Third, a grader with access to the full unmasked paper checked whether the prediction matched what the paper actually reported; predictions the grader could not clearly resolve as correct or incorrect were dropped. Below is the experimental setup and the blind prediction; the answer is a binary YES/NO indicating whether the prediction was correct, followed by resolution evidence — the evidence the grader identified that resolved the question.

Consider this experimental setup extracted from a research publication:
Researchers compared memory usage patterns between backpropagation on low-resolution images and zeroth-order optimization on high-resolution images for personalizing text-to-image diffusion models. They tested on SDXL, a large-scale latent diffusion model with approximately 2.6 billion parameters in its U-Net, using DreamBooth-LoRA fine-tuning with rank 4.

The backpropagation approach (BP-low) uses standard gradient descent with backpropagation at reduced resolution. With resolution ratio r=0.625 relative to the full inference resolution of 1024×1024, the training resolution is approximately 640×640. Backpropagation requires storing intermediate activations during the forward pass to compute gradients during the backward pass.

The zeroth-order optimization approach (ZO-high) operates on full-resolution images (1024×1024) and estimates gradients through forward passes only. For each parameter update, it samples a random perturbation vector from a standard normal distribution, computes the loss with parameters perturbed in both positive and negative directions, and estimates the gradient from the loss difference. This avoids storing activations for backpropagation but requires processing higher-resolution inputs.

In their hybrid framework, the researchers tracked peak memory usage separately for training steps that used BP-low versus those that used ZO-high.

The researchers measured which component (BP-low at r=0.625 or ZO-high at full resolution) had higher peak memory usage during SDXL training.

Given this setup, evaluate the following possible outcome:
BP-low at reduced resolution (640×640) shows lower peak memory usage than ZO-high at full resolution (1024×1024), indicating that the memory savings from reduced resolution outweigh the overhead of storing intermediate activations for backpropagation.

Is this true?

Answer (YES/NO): NO